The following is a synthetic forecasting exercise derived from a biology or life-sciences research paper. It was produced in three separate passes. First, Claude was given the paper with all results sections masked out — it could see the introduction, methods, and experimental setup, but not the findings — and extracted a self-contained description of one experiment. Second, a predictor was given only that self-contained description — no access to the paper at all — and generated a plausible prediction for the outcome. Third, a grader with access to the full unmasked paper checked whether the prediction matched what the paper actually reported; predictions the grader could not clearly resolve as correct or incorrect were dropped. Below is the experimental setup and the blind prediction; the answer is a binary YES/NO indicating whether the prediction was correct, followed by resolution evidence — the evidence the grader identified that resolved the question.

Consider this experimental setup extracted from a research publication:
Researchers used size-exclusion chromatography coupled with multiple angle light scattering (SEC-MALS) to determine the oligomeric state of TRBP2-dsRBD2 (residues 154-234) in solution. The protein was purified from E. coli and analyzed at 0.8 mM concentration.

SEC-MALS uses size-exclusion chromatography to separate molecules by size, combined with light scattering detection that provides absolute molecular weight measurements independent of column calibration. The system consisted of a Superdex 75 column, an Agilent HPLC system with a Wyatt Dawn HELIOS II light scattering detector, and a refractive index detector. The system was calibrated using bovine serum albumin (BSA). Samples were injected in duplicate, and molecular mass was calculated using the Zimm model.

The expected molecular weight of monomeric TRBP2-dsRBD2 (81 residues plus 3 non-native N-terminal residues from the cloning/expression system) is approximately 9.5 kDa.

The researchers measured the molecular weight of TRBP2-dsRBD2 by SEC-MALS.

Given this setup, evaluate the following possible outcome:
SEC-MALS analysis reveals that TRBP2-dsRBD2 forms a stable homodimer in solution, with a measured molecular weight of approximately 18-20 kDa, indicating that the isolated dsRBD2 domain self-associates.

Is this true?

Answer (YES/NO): NO